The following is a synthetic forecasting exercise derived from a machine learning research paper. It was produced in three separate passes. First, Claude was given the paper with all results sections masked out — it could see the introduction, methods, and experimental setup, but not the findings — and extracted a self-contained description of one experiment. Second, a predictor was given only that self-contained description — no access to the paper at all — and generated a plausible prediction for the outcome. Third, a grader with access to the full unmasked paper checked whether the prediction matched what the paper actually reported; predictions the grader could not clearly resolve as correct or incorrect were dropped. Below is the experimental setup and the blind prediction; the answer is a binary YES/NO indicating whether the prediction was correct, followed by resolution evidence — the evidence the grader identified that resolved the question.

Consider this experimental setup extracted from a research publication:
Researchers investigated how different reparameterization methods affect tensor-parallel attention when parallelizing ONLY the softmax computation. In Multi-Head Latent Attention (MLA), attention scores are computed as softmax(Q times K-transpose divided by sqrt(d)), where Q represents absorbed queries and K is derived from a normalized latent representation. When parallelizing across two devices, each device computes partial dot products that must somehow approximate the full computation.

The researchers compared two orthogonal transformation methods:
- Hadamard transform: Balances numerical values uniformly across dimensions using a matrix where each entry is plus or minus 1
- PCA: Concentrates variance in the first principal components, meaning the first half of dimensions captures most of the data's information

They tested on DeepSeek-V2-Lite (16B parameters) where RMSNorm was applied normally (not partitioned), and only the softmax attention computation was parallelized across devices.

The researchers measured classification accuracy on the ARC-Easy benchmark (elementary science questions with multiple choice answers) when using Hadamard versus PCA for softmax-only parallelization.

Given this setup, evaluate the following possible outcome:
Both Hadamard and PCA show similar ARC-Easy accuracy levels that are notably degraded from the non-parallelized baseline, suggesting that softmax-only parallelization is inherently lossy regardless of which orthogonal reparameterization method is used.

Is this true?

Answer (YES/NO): NO